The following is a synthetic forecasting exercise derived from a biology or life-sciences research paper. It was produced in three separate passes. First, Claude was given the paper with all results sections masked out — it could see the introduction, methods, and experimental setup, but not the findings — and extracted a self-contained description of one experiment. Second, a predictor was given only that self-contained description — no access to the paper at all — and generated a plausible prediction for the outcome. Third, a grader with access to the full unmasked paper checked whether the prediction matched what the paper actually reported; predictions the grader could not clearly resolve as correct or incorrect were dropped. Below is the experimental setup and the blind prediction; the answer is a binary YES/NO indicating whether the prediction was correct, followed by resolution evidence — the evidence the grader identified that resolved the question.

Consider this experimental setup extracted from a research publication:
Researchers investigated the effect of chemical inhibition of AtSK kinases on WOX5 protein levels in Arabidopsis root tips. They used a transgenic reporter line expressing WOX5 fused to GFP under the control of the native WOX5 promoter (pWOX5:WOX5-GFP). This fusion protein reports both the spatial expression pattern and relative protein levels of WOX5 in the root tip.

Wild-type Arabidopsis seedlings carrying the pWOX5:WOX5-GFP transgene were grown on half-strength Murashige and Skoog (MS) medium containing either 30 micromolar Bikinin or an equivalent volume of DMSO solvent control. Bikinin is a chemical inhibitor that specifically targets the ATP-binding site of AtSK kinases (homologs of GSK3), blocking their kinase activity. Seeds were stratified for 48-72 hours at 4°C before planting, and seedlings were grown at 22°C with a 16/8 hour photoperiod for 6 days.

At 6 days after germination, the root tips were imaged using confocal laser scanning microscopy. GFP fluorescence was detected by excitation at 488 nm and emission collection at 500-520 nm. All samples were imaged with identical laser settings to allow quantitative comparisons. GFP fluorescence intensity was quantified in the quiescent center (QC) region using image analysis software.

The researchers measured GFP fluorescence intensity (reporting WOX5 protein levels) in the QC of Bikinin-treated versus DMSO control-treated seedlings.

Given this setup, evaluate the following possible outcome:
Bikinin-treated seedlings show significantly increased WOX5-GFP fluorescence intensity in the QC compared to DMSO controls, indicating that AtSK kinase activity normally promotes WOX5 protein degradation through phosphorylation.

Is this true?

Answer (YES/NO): NO